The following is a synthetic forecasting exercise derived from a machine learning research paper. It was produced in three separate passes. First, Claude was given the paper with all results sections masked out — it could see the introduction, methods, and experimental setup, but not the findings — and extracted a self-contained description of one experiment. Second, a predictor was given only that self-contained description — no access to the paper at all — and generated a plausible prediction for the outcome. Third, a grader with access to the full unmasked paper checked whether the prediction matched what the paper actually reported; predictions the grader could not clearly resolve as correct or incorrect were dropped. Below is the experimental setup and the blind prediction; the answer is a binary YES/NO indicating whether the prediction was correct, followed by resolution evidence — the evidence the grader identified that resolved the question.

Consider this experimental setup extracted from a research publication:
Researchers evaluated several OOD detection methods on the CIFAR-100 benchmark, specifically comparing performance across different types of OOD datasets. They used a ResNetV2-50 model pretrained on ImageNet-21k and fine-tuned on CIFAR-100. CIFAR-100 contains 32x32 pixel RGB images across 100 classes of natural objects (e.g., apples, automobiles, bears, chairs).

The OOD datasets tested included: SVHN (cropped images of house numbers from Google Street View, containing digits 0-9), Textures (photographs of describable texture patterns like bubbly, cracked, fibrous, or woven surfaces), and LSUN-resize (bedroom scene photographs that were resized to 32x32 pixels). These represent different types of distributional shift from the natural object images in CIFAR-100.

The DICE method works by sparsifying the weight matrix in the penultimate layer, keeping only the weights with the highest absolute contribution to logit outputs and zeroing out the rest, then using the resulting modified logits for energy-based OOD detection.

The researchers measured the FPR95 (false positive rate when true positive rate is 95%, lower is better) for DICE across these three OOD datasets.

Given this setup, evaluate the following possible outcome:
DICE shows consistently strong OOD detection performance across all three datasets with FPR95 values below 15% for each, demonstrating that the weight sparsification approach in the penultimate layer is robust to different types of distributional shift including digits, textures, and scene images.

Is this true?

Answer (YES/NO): NO